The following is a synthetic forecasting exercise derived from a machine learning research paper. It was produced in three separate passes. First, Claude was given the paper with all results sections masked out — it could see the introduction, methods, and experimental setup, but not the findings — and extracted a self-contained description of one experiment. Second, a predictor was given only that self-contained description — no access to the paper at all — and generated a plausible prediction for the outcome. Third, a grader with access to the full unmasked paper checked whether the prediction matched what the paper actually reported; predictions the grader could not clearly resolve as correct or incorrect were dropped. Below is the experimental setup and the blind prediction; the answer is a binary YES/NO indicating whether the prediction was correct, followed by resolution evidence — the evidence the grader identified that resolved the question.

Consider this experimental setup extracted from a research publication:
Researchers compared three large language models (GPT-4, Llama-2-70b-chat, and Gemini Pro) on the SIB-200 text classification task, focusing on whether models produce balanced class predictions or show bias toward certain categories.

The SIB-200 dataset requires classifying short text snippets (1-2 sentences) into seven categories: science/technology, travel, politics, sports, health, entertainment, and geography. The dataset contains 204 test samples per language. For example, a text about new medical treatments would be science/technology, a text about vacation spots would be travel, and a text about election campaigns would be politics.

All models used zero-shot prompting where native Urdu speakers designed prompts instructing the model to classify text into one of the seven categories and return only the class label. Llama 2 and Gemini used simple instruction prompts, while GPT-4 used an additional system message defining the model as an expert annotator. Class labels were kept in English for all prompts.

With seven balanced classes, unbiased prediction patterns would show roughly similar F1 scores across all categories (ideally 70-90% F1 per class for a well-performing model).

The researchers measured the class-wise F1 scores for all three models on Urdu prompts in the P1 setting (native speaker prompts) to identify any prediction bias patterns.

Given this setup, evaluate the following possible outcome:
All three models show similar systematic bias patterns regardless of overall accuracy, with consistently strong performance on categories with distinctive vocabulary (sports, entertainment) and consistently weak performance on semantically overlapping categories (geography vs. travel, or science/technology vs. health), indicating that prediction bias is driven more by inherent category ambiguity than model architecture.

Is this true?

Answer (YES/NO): NO